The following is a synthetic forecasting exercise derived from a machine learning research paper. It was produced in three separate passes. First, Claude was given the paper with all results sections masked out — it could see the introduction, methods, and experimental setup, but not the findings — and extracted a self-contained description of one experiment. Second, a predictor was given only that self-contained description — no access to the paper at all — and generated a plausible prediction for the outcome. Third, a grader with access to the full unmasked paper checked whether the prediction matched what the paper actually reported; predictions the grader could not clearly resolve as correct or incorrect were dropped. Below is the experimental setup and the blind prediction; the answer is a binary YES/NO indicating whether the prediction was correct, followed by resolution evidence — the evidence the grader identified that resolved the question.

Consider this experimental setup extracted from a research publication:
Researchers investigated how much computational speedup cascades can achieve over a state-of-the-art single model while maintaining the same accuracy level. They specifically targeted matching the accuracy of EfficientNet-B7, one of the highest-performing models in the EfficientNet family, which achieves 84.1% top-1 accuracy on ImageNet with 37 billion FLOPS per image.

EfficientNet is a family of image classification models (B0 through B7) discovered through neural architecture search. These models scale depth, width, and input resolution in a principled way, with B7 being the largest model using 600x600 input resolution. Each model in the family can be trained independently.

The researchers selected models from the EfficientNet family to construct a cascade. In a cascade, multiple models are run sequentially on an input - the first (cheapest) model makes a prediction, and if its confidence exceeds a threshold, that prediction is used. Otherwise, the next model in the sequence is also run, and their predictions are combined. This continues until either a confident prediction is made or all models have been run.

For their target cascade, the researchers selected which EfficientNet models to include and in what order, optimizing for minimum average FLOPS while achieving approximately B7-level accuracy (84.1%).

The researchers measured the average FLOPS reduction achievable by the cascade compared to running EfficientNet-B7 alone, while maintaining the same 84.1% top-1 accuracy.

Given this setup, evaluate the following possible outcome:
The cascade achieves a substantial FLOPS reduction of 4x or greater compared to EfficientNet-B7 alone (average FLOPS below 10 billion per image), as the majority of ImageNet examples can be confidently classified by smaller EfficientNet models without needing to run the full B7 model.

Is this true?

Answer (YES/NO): YES